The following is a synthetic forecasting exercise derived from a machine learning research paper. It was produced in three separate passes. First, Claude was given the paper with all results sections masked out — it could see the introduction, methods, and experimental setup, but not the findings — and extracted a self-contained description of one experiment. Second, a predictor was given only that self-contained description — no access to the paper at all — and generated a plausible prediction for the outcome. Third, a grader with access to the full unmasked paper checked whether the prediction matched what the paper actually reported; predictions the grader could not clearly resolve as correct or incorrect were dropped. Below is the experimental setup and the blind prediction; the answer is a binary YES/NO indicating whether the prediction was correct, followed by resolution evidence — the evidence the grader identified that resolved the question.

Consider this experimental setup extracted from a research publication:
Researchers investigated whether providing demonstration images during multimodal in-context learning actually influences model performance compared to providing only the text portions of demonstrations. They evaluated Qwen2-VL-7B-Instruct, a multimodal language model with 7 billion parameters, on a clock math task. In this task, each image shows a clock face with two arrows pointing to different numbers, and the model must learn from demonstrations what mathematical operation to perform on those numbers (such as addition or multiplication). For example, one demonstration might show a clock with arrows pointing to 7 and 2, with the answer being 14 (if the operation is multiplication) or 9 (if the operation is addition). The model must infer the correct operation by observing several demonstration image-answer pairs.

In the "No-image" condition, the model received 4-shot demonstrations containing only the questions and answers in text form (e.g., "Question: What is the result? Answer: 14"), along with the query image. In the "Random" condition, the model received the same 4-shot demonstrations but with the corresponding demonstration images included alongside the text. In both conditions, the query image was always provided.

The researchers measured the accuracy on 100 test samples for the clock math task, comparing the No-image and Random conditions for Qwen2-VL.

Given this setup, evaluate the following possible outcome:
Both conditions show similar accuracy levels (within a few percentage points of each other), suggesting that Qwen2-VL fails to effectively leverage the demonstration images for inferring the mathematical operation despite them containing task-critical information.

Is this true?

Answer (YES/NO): YES